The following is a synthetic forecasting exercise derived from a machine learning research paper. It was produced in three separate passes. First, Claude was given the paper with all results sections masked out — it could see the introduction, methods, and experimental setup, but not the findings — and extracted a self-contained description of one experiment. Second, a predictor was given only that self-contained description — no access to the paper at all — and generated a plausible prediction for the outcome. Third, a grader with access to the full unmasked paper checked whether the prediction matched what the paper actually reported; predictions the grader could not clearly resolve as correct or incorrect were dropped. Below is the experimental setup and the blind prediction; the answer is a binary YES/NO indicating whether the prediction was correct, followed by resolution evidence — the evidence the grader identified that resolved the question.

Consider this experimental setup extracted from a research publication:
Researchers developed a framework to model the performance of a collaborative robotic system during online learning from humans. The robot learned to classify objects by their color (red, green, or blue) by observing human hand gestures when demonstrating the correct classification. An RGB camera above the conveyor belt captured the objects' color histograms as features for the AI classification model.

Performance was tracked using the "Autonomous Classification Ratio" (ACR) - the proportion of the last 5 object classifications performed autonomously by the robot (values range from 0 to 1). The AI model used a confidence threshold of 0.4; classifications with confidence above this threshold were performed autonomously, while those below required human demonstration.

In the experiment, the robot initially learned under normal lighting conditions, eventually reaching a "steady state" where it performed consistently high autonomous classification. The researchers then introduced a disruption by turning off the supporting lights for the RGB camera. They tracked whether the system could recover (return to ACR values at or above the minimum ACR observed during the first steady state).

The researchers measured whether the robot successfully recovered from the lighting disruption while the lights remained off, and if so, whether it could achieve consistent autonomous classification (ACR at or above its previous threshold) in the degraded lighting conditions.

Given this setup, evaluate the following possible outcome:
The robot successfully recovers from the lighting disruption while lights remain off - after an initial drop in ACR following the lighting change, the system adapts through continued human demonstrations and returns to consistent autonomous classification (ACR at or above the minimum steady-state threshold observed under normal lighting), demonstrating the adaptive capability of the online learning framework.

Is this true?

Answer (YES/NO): YES